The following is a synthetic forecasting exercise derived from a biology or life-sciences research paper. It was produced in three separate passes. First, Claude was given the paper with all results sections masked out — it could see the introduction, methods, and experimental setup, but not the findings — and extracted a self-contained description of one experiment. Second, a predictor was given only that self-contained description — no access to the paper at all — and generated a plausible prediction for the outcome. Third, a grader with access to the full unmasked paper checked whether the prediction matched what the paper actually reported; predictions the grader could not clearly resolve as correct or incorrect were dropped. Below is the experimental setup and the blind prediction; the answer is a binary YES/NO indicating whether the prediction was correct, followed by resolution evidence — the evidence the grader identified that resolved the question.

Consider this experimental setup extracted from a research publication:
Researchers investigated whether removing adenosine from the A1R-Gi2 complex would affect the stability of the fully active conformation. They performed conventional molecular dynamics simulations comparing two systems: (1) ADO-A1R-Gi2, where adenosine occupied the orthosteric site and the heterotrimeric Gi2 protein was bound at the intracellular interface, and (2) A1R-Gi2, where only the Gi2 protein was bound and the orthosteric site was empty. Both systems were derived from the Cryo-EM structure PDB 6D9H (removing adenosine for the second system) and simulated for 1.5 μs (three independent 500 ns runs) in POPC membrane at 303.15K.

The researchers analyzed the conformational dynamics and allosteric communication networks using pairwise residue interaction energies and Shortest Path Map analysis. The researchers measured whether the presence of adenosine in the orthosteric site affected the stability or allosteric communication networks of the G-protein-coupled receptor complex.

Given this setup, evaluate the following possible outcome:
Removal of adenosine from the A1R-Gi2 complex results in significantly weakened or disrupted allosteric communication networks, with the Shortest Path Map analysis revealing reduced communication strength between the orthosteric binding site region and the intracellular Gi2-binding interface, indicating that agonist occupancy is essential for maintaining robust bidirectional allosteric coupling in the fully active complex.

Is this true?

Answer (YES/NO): NO